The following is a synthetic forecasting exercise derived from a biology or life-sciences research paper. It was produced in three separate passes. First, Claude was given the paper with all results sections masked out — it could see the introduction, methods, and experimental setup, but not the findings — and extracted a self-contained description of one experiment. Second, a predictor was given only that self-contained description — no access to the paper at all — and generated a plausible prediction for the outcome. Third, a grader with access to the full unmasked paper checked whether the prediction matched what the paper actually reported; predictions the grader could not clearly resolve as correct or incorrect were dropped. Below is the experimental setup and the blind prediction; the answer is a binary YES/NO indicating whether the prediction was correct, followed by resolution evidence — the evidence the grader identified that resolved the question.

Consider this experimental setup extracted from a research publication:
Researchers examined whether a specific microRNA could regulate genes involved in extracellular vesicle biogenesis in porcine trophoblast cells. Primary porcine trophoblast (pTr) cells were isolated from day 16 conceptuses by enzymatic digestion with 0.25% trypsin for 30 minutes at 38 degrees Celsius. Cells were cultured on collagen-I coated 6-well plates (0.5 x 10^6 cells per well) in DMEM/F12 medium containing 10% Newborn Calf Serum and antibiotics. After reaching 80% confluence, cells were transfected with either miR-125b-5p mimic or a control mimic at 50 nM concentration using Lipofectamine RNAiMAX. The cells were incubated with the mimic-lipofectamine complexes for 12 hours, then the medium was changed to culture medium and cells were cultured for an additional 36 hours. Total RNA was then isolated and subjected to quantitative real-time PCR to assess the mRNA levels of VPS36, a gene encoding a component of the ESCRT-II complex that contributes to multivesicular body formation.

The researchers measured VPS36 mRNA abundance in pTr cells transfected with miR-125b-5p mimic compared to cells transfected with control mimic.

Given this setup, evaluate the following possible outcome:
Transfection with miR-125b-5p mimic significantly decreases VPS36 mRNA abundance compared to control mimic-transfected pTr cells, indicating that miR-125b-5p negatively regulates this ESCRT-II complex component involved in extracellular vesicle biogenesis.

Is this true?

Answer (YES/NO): YES